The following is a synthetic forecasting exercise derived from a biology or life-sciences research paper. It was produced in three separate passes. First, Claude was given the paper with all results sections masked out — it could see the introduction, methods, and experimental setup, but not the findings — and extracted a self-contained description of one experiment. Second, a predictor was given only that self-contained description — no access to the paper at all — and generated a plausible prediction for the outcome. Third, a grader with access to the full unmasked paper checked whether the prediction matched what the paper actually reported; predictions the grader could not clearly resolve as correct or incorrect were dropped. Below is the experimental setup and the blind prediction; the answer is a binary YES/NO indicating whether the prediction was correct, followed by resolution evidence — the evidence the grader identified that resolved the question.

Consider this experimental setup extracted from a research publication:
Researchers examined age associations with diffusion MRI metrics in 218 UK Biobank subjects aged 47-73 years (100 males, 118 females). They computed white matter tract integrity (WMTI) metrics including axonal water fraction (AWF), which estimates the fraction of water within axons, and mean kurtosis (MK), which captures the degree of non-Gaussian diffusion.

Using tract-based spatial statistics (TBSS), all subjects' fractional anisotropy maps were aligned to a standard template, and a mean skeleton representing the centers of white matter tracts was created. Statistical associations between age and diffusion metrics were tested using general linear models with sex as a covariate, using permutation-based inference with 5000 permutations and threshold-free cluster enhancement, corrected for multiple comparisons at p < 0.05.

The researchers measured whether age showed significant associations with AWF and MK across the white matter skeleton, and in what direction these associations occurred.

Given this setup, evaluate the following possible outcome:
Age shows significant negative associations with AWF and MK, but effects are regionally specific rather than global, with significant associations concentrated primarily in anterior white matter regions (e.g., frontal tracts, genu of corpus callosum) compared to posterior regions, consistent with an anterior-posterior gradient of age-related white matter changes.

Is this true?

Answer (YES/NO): NO